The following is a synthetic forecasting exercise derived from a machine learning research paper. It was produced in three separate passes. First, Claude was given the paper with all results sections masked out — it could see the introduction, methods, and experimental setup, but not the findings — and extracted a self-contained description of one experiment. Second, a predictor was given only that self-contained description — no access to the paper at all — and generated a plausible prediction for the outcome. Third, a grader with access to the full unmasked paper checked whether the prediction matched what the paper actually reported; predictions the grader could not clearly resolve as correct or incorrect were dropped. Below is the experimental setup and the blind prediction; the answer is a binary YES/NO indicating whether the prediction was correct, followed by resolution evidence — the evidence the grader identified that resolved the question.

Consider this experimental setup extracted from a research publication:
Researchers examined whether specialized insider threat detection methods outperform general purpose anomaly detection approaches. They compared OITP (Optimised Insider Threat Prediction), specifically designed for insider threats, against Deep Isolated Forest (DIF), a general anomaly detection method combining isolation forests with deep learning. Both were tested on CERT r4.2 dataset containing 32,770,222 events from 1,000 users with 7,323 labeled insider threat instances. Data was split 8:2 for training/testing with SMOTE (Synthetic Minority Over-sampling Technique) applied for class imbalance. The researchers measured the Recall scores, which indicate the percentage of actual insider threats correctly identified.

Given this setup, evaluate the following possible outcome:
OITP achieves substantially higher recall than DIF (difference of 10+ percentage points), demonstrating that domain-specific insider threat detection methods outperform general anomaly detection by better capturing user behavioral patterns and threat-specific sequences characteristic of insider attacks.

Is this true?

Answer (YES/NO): NO